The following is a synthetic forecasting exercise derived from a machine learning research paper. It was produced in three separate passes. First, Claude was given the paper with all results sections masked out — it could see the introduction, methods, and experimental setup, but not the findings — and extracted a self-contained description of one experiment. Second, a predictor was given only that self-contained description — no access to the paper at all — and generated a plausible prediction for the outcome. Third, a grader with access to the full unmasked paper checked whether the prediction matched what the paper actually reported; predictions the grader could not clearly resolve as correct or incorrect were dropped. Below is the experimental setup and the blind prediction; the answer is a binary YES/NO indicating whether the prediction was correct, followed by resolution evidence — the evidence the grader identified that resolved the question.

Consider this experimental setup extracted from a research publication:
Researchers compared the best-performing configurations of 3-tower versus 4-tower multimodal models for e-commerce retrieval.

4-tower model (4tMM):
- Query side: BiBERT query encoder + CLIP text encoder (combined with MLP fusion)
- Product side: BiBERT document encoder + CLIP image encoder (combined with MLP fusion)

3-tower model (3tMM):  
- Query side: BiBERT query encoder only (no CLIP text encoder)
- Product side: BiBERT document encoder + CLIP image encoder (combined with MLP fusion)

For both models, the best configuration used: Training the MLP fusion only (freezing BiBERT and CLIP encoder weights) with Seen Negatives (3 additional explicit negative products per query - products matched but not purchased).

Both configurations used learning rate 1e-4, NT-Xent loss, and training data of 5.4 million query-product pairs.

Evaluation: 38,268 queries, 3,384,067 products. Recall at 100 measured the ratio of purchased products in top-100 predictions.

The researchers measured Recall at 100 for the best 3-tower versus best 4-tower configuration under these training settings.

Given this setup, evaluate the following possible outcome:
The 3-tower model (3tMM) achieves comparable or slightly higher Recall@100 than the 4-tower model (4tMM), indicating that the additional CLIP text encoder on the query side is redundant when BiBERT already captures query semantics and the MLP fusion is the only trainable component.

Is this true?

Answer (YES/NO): YES